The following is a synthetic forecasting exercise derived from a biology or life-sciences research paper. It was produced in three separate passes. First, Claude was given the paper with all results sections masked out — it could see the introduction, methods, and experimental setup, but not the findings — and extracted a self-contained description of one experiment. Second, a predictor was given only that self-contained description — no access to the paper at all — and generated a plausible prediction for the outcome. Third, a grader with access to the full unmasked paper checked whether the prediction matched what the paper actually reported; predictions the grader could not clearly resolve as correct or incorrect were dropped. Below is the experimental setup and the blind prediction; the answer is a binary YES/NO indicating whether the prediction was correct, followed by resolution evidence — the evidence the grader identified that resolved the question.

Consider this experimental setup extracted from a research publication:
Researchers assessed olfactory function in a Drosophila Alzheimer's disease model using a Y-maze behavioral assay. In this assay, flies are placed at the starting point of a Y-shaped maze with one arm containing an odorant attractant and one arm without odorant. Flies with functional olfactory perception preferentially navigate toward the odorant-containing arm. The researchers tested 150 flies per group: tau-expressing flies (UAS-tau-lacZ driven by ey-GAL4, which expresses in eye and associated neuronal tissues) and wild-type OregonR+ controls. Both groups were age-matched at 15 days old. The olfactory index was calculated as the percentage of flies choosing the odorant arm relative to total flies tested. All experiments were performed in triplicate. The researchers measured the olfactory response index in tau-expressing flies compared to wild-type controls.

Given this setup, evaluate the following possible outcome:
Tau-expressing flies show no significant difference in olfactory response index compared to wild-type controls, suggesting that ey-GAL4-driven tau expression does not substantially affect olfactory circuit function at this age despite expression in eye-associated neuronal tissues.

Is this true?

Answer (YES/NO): NO